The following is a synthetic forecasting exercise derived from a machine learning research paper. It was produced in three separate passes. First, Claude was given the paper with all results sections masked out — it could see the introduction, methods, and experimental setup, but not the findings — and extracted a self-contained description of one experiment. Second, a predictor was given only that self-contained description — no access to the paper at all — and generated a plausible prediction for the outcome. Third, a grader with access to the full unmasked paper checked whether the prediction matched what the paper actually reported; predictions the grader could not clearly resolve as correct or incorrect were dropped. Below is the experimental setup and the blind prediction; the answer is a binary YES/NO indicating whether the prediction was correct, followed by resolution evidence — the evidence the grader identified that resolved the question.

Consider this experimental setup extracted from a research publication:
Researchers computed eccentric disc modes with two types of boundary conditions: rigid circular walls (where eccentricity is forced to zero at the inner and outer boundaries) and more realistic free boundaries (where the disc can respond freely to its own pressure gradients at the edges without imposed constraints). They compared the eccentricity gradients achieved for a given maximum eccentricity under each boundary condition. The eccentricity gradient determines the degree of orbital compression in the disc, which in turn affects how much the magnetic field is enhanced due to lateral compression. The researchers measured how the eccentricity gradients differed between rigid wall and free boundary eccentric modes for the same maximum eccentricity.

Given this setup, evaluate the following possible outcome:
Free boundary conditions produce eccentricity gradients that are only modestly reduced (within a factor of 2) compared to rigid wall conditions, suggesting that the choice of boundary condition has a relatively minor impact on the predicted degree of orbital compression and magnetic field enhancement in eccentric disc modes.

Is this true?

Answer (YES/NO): NO